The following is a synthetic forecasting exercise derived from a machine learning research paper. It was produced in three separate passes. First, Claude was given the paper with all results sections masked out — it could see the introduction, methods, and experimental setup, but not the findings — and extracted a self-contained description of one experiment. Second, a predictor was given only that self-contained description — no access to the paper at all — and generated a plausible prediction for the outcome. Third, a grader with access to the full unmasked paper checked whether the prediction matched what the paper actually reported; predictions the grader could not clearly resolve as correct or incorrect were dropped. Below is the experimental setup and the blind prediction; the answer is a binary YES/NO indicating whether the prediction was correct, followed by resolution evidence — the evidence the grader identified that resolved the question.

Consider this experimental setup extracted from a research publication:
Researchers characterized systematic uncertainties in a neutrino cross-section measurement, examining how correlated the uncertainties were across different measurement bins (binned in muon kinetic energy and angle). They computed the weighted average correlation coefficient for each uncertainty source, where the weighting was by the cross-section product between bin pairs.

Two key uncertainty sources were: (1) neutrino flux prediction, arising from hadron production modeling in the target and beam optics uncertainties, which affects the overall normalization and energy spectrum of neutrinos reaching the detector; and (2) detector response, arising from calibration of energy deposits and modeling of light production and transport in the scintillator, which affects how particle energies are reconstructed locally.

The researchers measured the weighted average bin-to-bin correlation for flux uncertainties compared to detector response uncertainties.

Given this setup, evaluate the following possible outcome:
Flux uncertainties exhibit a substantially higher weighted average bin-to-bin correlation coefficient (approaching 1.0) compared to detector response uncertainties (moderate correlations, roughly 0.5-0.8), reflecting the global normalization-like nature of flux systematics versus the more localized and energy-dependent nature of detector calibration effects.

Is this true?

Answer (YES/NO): NO